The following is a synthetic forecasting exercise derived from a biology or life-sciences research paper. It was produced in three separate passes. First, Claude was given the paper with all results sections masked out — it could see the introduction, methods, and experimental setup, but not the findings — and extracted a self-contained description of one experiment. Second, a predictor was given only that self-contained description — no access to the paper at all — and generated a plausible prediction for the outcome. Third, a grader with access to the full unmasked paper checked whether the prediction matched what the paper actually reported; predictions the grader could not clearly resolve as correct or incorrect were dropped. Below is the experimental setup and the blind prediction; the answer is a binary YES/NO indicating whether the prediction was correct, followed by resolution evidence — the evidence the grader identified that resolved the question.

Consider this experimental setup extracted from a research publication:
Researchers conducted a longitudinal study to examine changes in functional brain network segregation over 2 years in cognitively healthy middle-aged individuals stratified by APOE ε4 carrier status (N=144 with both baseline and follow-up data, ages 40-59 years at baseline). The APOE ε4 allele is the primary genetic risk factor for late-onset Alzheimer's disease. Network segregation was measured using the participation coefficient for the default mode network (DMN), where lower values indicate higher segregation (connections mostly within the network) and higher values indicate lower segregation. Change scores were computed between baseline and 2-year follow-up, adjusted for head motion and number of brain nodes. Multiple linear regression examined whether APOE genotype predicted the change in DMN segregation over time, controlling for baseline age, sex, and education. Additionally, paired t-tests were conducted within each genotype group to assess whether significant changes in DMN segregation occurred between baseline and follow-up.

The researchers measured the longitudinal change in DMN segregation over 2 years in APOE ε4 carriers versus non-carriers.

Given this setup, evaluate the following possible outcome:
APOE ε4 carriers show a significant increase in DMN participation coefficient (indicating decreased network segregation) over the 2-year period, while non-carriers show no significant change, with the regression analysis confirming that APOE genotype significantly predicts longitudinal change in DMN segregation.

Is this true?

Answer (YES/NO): YES